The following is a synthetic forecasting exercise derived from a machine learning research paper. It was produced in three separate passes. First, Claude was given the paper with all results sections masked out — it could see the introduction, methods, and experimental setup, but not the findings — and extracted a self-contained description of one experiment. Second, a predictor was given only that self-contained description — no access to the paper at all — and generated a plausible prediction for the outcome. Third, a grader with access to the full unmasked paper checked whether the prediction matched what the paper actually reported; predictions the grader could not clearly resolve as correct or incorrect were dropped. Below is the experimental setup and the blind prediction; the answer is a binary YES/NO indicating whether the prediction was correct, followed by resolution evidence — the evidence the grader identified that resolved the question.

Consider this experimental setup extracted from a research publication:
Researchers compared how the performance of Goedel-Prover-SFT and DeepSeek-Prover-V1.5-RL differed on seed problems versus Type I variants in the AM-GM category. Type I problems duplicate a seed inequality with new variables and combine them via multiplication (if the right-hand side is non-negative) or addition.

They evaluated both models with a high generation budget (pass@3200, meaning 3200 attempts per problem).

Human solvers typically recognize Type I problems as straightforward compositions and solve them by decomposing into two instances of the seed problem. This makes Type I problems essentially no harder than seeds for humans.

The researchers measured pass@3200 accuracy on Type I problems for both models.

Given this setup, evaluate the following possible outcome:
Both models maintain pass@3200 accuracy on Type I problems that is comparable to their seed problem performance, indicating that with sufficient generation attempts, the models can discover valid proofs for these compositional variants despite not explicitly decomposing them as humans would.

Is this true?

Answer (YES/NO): NO